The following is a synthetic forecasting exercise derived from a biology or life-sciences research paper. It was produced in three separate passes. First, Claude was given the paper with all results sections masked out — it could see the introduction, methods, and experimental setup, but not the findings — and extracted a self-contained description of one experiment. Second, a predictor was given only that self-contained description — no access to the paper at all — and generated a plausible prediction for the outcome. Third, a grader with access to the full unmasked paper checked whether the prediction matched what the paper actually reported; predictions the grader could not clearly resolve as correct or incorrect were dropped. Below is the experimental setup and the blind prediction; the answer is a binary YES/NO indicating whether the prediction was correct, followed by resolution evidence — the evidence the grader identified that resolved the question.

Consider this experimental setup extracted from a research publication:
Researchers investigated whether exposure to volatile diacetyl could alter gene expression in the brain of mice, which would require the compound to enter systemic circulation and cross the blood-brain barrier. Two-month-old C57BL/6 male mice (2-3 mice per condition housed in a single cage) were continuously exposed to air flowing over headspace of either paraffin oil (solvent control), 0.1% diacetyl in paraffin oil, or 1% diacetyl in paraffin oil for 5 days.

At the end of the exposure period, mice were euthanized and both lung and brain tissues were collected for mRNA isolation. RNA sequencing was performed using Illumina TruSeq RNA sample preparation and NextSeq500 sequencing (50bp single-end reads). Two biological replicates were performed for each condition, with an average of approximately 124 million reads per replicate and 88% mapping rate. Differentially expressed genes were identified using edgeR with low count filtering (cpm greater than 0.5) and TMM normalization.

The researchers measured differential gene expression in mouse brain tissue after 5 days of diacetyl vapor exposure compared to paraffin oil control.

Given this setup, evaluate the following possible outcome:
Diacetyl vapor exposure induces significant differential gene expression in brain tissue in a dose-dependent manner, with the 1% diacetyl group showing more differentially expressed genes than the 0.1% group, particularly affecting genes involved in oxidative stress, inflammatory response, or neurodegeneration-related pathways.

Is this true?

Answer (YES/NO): NO